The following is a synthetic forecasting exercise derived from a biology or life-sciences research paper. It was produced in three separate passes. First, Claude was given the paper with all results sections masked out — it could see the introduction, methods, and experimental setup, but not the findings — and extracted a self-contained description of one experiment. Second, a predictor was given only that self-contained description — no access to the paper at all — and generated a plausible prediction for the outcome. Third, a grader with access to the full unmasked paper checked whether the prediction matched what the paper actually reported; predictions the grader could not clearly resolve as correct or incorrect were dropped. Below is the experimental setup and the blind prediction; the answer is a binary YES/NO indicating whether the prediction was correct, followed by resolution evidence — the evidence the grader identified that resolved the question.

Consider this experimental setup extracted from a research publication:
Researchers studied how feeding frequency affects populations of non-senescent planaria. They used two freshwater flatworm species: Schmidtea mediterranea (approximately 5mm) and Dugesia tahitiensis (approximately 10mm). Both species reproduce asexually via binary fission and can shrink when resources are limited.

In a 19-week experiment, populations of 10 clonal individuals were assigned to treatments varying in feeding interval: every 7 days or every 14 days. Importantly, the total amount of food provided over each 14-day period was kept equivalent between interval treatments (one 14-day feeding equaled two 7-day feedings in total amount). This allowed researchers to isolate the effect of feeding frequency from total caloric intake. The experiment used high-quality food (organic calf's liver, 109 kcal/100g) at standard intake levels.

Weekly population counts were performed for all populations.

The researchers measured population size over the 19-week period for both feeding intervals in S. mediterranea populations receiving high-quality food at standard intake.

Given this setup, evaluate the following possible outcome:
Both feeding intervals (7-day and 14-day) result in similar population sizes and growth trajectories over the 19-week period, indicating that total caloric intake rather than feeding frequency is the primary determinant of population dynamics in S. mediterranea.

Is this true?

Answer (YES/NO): NO